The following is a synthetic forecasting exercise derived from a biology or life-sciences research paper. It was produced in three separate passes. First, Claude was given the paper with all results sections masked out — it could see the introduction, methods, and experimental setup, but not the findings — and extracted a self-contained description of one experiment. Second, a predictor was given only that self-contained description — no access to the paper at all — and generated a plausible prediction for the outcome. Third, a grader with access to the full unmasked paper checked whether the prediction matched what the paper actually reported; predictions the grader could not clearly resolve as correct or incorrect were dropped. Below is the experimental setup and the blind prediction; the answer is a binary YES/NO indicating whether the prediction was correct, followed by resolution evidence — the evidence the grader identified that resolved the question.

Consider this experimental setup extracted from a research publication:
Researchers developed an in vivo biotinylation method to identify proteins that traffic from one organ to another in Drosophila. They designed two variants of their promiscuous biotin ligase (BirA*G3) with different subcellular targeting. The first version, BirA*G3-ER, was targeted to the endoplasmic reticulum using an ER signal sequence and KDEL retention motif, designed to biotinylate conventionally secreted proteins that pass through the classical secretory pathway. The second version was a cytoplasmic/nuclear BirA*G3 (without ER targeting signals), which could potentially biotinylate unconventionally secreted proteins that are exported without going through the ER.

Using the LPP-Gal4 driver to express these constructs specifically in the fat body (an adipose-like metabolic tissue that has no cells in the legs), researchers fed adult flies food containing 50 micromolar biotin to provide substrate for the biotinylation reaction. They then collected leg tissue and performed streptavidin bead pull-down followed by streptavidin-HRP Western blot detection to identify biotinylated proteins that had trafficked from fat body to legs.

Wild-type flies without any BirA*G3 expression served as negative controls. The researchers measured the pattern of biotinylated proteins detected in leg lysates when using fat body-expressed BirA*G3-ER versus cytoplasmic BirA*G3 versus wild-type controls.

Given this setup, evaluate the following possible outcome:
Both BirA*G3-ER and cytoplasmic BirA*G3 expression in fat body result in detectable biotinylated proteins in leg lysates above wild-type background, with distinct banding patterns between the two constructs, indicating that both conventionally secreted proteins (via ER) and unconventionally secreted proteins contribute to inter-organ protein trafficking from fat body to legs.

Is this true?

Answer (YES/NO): YES